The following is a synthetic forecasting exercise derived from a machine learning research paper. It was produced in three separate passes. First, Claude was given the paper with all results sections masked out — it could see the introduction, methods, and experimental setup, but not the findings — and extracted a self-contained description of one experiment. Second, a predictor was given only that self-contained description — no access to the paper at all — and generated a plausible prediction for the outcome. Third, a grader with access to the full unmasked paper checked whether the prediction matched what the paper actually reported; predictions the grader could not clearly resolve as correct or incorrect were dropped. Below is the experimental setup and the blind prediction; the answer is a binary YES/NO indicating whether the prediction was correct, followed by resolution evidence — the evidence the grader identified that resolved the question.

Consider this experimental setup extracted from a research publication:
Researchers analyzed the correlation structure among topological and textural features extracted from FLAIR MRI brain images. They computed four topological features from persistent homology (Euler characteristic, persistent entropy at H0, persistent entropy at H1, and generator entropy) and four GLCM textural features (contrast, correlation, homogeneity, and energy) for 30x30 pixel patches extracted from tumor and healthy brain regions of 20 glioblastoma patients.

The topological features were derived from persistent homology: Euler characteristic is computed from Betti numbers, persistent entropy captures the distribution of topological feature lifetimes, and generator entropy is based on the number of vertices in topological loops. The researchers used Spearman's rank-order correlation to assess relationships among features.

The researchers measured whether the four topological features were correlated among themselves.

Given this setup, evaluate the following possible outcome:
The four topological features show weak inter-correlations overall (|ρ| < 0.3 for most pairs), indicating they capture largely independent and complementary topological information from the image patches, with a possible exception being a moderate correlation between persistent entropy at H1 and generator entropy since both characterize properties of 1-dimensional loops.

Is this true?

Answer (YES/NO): NO